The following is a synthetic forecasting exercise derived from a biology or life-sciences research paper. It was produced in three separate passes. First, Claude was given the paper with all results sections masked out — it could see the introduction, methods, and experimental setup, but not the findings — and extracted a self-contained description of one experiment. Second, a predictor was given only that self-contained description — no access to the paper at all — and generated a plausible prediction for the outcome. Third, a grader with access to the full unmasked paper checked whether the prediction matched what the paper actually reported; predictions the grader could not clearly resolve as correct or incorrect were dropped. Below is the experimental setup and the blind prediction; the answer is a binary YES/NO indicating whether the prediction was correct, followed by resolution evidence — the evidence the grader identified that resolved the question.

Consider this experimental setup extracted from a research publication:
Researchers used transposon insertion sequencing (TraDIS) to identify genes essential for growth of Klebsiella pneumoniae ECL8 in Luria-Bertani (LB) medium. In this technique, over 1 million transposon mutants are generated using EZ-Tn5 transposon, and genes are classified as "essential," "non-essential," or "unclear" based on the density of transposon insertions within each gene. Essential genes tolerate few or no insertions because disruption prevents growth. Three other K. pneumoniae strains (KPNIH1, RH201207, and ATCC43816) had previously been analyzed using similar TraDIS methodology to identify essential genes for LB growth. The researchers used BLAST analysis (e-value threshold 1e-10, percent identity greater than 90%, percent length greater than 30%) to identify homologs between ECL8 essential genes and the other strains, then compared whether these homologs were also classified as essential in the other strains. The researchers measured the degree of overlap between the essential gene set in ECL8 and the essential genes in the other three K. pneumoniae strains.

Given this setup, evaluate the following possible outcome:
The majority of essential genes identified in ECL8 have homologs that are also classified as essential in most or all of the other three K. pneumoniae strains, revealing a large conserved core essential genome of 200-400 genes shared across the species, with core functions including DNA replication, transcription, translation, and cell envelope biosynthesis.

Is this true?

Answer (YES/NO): YES